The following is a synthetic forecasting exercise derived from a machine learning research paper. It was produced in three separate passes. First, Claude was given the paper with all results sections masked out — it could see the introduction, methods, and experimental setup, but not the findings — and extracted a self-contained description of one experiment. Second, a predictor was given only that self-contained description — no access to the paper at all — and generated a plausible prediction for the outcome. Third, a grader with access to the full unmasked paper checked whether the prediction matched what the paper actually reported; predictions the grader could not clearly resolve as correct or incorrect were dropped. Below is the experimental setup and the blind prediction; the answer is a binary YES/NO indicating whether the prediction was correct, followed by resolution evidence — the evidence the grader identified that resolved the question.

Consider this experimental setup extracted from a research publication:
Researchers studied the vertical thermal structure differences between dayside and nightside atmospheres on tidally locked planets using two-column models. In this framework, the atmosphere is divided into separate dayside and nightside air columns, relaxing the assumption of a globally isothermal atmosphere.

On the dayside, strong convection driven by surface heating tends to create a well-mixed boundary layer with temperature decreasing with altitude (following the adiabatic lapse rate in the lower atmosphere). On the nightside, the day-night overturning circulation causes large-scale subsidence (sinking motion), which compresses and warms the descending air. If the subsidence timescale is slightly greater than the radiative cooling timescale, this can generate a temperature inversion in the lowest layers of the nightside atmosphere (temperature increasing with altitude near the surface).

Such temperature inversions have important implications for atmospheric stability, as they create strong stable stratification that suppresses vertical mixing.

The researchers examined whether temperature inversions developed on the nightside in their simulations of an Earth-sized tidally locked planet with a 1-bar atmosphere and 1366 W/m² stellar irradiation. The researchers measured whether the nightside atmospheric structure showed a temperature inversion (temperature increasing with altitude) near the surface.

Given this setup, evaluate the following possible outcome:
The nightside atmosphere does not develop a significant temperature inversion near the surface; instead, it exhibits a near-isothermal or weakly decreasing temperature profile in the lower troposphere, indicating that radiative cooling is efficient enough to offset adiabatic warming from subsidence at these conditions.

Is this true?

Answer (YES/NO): NO